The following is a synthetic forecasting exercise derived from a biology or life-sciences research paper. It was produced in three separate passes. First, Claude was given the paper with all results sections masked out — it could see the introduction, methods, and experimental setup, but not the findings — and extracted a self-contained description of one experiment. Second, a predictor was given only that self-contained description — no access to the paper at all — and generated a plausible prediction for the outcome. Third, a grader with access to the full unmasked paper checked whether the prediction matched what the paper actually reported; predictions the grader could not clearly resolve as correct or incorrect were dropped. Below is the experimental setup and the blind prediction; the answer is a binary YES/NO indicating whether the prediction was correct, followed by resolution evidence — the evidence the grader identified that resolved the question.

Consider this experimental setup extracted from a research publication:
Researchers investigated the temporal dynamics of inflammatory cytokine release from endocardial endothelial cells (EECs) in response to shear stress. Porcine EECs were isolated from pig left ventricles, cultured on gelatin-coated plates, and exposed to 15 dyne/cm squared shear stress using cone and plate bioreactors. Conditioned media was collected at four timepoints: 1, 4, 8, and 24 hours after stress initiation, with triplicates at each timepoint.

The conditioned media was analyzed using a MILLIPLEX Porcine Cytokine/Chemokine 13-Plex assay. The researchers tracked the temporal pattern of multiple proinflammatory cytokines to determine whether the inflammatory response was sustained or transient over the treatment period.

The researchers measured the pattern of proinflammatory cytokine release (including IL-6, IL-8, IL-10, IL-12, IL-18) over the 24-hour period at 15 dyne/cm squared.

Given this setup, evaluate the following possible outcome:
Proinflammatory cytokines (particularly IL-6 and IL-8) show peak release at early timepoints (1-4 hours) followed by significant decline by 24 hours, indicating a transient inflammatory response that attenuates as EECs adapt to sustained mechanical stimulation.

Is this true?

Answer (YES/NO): NO